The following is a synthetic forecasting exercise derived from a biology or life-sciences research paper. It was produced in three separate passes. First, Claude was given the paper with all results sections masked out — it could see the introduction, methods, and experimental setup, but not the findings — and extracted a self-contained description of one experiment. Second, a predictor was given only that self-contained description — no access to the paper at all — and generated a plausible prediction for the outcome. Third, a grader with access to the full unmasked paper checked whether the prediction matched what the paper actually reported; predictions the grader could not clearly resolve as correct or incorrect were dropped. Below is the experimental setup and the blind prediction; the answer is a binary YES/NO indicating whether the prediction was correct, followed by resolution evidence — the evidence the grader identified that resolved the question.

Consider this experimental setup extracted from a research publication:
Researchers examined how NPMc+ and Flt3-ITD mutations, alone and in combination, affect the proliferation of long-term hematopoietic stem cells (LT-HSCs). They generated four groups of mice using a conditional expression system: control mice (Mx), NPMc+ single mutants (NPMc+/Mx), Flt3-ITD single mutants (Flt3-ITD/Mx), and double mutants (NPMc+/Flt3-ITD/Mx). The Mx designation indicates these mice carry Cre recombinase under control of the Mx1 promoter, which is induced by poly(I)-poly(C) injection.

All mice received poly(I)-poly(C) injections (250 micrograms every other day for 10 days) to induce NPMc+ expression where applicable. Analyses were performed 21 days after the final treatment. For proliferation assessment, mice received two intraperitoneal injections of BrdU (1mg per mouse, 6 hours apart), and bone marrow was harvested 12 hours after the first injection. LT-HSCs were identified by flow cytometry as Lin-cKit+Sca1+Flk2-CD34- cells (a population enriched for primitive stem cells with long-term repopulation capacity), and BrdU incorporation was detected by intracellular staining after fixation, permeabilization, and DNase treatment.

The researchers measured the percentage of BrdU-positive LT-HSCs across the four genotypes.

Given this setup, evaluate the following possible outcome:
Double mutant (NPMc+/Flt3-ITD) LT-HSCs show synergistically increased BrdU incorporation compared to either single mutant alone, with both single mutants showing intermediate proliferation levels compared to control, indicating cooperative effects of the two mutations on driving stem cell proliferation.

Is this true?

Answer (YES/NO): NO